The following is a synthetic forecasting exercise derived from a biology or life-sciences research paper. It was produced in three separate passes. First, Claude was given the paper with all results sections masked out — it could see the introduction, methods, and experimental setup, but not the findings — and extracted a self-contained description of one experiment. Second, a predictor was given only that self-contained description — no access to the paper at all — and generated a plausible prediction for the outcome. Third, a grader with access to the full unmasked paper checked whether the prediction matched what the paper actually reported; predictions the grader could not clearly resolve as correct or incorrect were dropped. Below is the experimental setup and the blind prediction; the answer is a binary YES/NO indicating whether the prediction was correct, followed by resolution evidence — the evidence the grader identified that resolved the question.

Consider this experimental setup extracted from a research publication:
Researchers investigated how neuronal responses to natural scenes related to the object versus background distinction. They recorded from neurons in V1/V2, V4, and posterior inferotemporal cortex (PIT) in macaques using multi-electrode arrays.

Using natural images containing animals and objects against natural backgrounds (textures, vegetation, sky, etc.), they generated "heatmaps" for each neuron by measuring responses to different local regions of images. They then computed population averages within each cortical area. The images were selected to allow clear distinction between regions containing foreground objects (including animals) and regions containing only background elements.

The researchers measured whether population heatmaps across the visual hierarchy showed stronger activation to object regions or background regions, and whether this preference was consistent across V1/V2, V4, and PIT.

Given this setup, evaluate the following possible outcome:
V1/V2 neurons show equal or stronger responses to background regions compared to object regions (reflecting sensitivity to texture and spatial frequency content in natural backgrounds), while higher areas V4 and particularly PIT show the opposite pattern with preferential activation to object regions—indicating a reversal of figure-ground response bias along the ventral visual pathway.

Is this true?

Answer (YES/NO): NO